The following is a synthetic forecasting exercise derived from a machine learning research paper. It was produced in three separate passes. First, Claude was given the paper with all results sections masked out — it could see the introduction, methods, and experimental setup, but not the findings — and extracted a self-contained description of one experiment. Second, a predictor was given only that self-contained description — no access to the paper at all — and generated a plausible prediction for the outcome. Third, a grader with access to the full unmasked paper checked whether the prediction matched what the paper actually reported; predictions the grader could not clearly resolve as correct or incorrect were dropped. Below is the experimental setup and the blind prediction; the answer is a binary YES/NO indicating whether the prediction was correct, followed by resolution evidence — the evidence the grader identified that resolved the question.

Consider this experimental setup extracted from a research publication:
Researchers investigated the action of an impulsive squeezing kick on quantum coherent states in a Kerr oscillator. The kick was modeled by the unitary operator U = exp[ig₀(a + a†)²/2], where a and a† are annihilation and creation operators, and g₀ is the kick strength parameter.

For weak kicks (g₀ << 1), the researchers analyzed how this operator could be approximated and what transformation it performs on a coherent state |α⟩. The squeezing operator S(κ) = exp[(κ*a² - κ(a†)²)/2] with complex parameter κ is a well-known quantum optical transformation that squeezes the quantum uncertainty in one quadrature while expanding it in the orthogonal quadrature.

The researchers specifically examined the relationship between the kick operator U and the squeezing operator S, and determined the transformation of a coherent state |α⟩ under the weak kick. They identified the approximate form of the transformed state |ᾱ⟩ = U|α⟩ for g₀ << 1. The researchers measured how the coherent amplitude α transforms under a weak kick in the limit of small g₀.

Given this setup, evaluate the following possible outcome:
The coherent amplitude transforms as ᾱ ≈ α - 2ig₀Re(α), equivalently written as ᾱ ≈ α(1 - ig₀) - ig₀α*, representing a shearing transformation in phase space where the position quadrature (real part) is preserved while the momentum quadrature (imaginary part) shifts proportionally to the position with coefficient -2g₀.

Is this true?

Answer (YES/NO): NO